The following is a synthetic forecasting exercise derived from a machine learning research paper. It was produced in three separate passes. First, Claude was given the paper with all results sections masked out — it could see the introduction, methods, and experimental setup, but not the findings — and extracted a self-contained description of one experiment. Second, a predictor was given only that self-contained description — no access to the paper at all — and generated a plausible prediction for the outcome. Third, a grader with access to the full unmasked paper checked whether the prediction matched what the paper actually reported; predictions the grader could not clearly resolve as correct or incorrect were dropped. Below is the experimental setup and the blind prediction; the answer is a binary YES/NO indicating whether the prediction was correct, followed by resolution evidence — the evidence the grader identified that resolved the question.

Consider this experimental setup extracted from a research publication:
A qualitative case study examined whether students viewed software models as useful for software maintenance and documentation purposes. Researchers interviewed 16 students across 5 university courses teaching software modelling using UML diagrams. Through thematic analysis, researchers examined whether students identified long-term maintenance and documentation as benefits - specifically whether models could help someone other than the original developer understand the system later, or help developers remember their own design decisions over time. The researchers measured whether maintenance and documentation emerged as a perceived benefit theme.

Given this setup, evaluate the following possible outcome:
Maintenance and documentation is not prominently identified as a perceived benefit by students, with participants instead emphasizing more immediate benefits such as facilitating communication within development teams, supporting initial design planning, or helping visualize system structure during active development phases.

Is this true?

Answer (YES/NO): YES